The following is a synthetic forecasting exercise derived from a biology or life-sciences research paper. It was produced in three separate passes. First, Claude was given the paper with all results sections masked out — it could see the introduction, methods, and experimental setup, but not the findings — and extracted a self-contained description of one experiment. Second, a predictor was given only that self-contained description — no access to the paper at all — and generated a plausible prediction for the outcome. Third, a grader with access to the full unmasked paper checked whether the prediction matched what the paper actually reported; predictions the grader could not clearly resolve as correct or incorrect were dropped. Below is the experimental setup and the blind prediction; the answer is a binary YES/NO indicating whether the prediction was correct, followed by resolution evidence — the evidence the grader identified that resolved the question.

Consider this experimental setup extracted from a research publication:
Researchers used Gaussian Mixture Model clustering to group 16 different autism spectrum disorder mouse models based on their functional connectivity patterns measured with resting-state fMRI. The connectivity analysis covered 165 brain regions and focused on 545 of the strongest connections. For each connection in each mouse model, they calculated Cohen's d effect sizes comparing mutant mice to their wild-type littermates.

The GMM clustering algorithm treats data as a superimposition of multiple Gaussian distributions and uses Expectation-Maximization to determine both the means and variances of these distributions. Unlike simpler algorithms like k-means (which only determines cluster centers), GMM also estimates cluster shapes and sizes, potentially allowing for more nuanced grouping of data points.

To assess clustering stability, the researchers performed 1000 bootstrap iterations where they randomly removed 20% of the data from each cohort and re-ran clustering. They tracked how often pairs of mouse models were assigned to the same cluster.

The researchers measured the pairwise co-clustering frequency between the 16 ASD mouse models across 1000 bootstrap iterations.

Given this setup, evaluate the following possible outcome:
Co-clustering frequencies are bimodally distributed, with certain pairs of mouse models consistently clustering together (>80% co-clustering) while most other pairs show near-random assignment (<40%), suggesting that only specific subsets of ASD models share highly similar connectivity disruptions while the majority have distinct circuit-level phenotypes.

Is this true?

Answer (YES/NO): NO